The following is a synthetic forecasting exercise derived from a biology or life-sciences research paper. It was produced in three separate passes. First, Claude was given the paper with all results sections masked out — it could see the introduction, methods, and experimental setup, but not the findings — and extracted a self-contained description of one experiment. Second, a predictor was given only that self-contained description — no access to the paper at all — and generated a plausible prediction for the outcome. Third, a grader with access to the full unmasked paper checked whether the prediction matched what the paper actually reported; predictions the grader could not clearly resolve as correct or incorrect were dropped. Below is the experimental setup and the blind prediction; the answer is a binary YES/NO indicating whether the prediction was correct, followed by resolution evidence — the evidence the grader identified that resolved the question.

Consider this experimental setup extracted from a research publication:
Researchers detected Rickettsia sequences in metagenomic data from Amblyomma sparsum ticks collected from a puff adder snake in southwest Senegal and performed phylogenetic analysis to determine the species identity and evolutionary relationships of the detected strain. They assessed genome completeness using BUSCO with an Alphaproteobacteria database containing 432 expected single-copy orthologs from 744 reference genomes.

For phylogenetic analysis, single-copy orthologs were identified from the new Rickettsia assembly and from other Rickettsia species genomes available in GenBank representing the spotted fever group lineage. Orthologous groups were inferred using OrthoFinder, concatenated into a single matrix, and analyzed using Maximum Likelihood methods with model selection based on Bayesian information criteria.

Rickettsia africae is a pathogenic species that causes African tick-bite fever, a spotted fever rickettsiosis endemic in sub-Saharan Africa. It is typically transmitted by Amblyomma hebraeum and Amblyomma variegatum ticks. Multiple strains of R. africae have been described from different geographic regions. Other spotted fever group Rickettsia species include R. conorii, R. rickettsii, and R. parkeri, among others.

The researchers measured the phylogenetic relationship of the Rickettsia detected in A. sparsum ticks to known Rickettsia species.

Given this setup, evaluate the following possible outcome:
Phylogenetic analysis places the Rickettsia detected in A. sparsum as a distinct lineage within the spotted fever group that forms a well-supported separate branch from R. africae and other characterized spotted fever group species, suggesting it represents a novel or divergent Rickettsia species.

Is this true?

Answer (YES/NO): NO